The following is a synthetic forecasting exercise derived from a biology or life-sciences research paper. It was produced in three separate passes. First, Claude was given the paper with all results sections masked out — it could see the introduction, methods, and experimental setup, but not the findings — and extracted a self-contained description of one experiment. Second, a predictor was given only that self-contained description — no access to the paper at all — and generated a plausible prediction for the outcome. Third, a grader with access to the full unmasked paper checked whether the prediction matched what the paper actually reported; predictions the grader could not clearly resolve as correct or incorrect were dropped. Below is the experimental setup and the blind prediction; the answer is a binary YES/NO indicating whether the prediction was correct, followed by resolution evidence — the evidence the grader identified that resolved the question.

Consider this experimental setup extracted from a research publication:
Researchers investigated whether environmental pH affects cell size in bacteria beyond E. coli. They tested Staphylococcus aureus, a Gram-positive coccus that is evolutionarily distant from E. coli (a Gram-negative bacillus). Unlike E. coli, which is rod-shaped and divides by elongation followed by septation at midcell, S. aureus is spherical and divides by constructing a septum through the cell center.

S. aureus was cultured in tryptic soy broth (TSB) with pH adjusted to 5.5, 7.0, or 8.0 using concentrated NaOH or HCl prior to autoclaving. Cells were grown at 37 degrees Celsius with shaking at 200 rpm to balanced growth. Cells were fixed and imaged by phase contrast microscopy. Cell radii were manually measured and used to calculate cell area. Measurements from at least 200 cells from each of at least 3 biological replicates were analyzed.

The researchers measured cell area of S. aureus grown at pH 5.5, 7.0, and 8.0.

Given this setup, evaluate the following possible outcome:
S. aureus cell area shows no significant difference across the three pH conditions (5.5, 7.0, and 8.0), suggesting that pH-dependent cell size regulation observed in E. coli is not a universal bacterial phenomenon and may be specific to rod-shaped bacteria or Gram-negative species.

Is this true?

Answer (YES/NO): NO